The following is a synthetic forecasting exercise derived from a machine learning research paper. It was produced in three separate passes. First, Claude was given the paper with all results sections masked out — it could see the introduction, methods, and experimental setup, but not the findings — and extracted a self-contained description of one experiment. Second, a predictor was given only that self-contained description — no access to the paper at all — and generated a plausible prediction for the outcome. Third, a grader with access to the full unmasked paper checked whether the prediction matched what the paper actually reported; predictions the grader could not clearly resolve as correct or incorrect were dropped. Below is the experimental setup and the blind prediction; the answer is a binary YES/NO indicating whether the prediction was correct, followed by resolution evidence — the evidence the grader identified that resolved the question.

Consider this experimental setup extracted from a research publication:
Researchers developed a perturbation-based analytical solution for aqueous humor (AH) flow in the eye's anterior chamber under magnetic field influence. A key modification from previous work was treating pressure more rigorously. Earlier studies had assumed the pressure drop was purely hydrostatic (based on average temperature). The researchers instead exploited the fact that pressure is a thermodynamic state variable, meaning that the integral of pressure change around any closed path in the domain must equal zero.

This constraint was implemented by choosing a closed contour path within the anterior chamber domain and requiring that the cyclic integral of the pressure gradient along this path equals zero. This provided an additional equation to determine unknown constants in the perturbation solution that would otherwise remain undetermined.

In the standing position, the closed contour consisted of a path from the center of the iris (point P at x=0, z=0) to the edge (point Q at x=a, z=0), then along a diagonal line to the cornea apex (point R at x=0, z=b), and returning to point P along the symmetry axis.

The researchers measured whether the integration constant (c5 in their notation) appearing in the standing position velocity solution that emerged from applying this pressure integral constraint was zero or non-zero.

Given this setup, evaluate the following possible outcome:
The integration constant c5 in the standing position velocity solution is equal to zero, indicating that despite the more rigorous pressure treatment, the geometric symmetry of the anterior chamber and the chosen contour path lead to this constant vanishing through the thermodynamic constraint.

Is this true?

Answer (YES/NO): YES